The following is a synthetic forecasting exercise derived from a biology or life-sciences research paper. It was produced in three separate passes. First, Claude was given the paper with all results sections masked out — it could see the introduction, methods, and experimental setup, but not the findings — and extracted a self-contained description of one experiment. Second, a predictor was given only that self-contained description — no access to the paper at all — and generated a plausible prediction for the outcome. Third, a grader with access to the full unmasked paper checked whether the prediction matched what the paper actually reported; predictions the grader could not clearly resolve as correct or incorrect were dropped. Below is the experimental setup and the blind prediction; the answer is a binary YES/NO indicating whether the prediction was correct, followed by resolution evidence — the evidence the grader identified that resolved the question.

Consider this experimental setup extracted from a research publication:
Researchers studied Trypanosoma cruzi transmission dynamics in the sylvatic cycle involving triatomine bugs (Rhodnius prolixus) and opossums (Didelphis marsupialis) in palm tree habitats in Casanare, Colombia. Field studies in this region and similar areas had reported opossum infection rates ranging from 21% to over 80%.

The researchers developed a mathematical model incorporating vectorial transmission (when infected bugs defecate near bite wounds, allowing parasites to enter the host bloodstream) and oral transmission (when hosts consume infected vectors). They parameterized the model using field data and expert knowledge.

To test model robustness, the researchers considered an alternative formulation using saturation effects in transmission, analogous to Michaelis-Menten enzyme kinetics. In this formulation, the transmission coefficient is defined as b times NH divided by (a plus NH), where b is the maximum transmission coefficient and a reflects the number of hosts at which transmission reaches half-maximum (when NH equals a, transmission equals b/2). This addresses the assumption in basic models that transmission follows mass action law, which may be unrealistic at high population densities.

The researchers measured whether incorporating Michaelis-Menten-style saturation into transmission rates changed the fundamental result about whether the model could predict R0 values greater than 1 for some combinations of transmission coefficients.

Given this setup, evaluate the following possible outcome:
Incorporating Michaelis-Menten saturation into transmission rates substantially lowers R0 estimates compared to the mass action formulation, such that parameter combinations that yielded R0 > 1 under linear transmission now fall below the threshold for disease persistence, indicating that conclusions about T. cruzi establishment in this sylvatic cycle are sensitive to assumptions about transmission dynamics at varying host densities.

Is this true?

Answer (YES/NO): NO